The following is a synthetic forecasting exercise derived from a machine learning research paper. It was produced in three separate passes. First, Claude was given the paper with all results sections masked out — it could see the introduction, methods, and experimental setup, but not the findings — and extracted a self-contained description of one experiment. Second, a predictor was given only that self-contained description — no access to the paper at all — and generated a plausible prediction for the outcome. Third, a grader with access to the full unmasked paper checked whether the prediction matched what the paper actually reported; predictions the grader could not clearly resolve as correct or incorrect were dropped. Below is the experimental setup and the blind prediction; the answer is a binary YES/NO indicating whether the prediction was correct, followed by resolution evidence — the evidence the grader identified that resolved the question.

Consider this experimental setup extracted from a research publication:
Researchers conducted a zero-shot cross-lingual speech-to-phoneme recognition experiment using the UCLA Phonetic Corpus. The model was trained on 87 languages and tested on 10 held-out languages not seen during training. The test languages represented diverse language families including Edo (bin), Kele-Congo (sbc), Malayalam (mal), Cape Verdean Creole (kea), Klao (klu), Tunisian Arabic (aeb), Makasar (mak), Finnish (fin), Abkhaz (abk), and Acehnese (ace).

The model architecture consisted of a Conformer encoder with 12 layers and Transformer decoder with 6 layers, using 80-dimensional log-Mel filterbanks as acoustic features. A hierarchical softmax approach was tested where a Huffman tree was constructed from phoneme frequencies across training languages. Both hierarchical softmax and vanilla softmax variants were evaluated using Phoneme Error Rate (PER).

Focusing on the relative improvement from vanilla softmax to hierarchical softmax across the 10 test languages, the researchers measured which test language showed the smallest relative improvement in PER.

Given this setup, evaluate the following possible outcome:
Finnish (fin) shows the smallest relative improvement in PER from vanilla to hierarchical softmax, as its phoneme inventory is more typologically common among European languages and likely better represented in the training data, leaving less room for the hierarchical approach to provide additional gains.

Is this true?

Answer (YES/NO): NO